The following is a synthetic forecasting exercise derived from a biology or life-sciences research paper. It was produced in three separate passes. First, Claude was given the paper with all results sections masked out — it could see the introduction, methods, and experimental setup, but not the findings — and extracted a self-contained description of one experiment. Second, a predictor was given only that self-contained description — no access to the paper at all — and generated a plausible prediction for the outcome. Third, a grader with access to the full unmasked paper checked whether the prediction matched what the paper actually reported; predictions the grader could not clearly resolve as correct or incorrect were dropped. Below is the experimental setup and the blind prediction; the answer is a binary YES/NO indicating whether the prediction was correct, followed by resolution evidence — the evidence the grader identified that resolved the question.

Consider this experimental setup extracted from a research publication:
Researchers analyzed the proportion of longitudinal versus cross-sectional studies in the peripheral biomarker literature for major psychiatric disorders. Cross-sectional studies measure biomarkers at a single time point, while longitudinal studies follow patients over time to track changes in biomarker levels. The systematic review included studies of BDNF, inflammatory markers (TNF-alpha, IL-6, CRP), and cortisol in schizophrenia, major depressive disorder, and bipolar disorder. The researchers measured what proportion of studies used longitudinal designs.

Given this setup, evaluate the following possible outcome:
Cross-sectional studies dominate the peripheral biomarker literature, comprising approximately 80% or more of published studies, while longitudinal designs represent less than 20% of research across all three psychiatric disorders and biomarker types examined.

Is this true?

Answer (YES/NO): NO